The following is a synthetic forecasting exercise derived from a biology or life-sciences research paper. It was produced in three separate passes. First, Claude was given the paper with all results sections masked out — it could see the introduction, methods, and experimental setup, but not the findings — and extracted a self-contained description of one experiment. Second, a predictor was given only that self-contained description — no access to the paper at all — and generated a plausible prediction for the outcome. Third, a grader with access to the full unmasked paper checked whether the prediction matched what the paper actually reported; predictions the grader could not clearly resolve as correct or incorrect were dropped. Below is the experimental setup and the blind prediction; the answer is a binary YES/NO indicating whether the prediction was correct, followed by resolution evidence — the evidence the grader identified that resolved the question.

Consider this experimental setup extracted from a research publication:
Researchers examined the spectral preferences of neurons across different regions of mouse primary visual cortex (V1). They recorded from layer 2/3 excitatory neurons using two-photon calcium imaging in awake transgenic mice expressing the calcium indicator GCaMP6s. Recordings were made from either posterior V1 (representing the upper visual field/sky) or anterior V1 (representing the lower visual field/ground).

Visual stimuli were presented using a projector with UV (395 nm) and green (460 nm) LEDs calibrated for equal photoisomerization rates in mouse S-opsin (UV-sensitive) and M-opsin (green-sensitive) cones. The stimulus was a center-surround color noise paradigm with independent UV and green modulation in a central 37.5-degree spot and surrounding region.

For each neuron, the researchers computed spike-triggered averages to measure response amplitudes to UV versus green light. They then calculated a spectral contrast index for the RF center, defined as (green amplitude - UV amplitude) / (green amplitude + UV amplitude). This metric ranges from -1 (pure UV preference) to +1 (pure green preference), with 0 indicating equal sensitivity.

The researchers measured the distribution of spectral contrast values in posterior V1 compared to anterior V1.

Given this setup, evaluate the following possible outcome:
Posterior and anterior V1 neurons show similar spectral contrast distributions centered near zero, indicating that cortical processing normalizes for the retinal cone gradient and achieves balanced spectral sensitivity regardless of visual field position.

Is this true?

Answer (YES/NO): NO